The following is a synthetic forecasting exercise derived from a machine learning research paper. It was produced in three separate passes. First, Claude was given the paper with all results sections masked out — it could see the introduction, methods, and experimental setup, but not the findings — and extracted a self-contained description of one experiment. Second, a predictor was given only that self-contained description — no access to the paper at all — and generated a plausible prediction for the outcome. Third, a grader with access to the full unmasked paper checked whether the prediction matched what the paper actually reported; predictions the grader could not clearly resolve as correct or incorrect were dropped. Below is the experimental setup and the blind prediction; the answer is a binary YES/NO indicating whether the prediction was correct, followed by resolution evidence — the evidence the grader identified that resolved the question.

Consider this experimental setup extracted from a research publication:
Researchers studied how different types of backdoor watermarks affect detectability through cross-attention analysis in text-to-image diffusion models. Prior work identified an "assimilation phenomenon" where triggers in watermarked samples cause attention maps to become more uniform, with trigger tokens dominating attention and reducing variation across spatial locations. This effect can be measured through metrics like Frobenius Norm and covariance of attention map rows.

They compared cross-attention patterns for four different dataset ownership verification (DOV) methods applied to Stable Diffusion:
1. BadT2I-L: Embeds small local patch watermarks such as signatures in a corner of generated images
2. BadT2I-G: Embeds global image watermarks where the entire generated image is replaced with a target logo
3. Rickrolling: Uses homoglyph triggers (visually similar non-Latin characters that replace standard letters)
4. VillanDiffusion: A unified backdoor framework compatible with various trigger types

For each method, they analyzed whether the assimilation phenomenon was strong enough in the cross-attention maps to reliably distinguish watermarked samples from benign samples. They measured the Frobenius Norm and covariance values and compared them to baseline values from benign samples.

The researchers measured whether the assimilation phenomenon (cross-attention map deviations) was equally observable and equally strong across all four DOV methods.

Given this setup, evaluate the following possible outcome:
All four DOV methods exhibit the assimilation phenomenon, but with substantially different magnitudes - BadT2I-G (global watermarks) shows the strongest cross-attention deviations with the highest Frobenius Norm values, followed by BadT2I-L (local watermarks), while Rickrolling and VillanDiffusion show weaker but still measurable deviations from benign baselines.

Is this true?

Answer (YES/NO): NO